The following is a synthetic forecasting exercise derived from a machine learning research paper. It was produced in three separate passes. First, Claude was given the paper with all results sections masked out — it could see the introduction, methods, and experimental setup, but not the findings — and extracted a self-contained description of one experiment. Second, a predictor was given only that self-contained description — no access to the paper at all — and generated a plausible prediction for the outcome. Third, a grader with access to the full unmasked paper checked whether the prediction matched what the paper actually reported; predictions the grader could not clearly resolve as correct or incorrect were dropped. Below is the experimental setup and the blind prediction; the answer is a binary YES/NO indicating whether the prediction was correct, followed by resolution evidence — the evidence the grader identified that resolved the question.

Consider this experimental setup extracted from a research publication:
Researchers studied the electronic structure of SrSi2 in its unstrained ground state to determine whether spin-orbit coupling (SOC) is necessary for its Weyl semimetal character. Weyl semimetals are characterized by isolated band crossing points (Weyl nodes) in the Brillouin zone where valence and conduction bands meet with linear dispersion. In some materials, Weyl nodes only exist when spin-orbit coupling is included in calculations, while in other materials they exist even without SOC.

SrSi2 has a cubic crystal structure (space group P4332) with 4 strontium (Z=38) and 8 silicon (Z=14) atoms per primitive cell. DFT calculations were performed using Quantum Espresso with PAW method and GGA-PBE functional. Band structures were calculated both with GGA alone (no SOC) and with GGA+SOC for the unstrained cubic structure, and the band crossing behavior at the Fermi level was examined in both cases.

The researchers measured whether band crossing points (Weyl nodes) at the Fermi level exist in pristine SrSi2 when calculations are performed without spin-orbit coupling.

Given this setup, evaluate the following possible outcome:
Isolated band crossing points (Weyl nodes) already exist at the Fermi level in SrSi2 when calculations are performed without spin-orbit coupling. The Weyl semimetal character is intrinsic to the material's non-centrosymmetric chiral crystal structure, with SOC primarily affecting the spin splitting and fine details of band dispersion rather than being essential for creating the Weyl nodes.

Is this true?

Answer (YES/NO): YES